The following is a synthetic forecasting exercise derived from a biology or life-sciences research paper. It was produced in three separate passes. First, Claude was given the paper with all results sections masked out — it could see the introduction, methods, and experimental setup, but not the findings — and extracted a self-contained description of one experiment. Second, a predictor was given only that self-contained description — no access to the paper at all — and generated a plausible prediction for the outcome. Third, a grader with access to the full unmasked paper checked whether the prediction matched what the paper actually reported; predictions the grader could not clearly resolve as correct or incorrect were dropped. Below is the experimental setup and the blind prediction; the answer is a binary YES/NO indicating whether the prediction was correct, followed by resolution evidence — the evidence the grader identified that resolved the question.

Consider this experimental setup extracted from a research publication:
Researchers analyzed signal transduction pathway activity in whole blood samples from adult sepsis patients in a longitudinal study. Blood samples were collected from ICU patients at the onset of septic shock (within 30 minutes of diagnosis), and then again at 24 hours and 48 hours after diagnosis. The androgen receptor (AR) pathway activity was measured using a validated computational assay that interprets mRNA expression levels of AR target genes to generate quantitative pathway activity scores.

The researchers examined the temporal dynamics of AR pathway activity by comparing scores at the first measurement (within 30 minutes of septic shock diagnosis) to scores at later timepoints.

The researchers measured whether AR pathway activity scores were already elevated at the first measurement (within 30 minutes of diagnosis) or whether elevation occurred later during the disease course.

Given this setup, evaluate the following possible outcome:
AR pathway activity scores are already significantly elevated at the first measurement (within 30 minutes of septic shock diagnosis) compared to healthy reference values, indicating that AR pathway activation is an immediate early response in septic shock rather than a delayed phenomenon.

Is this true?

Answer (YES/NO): YES